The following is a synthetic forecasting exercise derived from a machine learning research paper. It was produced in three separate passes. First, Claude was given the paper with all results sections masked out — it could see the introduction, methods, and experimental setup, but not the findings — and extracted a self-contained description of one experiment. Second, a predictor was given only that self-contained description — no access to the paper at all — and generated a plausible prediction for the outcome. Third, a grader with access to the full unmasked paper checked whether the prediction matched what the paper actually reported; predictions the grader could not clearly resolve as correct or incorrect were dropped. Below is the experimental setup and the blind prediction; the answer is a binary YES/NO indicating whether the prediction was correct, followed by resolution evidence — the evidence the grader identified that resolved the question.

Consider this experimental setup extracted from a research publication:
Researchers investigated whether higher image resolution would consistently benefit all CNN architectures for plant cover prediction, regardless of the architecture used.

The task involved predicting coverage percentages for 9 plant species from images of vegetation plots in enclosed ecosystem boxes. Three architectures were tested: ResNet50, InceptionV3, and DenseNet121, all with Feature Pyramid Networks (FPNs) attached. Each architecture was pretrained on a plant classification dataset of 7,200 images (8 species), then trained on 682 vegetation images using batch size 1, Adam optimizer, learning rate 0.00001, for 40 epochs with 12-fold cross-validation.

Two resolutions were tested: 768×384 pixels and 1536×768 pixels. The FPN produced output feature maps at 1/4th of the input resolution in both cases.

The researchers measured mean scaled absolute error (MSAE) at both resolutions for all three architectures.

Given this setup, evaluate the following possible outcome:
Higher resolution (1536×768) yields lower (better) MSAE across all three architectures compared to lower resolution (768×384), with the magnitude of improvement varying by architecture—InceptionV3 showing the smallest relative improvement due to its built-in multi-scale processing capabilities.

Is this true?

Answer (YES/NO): NO